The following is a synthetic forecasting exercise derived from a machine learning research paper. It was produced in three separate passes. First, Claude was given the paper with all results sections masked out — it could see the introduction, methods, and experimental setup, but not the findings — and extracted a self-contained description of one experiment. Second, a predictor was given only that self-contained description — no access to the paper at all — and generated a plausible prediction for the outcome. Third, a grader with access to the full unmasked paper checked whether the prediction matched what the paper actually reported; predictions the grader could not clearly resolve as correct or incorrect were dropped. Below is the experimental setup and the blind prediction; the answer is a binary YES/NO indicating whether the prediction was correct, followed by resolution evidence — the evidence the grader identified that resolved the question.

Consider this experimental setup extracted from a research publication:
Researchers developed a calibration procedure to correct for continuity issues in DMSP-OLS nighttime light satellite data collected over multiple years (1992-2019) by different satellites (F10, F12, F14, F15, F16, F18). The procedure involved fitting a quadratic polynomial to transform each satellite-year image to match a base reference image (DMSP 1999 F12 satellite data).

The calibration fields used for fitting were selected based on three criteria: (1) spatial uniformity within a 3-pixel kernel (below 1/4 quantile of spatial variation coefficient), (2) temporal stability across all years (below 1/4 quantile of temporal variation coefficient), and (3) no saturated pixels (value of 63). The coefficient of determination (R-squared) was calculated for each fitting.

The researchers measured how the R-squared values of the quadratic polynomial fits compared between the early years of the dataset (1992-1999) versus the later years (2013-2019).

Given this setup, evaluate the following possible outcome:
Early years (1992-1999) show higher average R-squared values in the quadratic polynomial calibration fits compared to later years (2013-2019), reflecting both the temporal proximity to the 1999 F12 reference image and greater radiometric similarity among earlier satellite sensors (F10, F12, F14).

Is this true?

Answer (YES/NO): YES